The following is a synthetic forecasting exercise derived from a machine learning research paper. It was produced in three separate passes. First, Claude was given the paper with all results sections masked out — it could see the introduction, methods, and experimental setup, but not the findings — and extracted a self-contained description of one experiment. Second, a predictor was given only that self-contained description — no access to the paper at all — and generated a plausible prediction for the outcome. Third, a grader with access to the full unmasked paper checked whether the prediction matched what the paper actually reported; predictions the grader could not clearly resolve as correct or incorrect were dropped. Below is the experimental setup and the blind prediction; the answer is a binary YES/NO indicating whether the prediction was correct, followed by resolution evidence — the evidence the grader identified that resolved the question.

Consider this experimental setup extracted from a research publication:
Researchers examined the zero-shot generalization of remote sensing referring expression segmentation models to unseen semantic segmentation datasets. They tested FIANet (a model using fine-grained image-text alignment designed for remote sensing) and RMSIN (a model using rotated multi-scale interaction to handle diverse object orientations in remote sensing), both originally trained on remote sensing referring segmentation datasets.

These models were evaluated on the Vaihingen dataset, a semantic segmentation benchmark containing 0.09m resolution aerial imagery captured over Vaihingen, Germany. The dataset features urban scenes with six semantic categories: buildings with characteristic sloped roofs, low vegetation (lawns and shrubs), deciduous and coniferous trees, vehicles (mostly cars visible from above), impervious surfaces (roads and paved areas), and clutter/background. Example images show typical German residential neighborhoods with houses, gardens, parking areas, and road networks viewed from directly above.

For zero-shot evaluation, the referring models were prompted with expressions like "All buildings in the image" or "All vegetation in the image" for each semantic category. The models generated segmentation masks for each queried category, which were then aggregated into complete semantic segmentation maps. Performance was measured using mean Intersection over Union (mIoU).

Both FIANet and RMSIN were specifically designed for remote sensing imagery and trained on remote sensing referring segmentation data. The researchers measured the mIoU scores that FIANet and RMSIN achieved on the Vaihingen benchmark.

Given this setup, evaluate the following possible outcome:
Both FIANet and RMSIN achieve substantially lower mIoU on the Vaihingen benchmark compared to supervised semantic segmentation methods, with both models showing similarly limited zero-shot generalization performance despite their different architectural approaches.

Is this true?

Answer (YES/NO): YES